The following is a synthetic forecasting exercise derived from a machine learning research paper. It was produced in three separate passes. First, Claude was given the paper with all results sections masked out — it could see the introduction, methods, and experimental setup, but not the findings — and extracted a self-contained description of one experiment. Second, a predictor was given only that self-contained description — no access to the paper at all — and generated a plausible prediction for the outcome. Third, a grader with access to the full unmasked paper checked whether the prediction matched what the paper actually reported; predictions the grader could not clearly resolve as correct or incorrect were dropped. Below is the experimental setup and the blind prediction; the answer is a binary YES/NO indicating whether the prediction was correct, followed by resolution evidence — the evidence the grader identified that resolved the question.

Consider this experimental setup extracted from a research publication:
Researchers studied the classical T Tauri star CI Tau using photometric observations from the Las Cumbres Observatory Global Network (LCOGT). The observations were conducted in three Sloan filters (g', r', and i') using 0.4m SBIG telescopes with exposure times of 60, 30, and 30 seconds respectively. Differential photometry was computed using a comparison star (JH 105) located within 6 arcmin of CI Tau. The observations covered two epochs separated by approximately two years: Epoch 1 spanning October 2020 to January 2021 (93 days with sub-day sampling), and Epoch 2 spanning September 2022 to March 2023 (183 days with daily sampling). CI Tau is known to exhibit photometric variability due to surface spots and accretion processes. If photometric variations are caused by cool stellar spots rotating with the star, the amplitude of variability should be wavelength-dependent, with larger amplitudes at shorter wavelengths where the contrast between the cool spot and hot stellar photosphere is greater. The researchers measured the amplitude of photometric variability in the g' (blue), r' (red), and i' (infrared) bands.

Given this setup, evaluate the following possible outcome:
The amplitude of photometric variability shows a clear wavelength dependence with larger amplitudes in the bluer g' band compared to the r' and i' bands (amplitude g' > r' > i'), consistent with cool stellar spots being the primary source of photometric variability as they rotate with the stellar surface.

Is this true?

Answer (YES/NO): NO